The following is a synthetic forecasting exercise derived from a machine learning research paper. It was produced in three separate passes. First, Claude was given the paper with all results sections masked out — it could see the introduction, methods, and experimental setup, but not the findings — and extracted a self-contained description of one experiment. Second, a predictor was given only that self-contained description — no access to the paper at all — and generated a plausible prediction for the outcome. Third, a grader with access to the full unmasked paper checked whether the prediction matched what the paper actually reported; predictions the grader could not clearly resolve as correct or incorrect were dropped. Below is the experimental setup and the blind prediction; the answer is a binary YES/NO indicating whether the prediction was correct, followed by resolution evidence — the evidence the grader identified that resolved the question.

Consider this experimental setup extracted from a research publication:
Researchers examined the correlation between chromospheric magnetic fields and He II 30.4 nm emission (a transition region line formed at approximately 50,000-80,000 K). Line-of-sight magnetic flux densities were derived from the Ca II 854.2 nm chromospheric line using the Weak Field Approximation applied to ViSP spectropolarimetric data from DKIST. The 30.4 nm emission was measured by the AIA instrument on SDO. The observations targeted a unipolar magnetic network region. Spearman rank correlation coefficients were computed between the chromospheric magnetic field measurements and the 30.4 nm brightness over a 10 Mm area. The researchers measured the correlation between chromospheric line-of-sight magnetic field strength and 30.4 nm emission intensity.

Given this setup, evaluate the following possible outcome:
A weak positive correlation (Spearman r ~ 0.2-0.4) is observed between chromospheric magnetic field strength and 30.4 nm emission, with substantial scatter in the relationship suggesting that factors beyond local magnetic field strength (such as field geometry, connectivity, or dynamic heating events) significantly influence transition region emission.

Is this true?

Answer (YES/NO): YES